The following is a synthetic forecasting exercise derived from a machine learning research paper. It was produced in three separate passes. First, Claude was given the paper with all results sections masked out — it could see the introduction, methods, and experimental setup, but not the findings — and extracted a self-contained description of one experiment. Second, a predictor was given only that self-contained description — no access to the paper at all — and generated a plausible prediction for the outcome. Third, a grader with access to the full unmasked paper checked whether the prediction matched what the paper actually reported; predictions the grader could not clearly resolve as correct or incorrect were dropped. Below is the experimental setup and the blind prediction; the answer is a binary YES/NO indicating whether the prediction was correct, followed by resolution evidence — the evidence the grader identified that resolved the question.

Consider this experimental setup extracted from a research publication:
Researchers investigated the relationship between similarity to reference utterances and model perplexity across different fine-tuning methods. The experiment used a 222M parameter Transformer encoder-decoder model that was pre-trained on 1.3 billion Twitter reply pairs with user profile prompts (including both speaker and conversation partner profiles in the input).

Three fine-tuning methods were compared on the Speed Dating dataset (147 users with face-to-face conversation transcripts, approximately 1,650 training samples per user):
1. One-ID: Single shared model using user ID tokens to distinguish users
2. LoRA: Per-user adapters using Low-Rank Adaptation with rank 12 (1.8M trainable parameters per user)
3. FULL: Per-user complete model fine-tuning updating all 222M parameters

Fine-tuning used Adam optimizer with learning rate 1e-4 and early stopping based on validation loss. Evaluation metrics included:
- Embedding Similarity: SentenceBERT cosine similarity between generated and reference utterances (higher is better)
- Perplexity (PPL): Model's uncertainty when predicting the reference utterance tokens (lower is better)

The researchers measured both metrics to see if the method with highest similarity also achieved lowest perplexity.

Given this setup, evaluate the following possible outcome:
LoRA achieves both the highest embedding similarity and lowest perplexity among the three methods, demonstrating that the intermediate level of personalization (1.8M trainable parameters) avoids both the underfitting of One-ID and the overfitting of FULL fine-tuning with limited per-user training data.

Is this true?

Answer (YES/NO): NO